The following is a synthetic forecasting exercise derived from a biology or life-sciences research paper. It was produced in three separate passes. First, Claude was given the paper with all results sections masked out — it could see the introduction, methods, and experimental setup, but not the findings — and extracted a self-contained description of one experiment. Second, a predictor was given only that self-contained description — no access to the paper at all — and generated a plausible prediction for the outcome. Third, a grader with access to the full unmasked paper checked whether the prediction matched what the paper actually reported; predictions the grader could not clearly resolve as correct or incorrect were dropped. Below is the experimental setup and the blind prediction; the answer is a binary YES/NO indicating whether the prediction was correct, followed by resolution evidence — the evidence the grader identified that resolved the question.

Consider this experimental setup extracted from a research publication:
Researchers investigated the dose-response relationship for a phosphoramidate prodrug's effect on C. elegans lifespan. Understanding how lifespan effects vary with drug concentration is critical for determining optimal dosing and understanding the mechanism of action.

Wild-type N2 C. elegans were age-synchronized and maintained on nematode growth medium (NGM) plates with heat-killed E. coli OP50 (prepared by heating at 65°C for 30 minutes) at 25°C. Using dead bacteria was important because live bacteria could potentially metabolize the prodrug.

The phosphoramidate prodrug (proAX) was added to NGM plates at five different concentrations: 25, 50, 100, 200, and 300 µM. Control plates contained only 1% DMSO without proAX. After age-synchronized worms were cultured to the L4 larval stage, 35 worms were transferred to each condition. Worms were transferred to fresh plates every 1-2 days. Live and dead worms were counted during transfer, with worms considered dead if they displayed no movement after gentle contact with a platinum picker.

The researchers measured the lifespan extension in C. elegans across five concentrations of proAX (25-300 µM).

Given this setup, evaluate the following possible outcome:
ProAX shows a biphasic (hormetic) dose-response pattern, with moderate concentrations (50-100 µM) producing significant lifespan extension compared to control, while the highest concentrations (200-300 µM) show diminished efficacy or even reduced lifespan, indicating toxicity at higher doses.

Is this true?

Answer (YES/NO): NO